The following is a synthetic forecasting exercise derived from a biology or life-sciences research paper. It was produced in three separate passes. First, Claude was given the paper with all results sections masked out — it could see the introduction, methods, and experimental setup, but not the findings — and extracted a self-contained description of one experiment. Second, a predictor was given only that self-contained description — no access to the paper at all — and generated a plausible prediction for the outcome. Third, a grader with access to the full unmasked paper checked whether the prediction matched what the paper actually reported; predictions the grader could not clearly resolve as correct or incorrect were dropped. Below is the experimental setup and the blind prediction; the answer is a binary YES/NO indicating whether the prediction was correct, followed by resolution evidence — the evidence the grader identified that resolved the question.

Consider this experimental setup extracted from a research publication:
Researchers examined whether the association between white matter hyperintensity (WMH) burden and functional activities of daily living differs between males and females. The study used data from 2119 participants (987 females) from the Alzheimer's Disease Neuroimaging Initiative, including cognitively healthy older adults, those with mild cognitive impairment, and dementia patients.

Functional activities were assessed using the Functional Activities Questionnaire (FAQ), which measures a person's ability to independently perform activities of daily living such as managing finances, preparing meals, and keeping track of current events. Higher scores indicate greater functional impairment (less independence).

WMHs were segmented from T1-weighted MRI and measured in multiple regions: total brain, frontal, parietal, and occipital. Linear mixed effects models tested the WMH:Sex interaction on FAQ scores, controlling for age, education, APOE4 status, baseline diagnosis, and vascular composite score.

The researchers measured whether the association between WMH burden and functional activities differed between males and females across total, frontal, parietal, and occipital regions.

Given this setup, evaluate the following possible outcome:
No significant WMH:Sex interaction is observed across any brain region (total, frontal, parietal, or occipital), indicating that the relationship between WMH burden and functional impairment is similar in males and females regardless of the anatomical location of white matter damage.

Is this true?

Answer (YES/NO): NO